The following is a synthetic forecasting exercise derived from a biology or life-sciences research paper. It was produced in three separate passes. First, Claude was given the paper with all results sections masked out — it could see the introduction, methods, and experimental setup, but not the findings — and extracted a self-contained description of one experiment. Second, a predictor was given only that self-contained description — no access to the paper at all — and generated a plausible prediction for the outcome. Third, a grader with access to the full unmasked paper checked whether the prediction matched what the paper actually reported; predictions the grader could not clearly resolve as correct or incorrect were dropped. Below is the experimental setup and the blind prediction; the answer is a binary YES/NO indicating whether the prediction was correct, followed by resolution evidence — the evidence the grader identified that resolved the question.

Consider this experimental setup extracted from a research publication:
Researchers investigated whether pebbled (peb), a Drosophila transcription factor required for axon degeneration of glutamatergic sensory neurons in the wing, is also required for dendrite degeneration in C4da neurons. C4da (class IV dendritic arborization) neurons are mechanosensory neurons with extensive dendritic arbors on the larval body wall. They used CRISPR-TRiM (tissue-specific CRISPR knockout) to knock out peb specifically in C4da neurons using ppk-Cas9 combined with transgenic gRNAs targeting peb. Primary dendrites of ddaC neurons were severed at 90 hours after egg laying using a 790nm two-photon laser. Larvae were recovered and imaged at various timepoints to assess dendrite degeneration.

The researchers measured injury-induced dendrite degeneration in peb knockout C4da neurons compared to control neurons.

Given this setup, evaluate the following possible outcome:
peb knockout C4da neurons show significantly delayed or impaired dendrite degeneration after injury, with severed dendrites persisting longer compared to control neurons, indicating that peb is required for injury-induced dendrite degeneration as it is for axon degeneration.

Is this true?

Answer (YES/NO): NO